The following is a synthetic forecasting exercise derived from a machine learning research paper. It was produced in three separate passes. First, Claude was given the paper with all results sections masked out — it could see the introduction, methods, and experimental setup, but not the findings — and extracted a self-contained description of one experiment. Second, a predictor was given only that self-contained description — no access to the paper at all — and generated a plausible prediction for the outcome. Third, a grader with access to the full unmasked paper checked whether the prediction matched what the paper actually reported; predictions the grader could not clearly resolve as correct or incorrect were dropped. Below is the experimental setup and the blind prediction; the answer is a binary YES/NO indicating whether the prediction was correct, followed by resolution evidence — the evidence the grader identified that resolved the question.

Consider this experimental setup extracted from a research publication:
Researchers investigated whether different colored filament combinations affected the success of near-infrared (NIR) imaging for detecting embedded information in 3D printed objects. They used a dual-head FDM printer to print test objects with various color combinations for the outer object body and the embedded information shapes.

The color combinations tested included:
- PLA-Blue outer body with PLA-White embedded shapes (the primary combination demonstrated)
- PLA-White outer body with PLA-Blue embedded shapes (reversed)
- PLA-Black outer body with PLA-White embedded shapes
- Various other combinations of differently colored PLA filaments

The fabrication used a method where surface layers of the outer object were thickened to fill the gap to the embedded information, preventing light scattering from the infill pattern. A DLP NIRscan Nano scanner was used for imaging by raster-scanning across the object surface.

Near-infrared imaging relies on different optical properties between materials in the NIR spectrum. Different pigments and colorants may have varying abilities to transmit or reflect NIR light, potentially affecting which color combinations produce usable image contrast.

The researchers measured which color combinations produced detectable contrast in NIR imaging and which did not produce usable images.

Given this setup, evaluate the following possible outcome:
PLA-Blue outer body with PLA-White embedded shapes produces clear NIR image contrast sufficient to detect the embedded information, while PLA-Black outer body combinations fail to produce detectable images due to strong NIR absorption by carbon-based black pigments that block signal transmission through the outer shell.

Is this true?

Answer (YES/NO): YES